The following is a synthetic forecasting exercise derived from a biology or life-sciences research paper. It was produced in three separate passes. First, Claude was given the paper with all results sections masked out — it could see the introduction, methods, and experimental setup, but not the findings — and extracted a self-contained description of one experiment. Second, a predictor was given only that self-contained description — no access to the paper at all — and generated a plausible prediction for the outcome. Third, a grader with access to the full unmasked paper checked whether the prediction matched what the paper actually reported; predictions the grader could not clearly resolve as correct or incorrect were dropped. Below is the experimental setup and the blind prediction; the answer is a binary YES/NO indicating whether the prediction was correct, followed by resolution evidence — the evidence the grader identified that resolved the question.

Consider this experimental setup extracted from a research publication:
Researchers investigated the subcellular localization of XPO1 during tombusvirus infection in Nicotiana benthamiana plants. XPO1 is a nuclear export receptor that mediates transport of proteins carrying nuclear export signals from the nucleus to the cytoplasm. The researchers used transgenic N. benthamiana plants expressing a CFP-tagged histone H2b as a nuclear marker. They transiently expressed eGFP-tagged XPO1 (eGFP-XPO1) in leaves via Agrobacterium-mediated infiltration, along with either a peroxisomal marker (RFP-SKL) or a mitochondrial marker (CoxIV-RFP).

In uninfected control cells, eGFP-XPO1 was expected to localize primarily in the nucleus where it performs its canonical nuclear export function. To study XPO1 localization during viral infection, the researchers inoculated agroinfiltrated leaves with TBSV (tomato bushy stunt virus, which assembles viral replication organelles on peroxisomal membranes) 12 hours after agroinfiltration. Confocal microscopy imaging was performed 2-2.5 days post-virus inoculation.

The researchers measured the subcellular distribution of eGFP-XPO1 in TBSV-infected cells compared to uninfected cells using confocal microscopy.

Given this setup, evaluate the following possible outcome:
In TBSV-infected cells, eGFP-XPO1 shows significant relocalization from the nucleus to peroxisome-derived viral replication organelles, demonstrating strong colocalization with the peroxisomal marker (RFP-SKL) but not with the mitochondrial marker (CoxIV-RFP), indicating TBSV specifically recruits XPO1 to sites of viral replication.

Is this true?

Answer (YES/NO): YES